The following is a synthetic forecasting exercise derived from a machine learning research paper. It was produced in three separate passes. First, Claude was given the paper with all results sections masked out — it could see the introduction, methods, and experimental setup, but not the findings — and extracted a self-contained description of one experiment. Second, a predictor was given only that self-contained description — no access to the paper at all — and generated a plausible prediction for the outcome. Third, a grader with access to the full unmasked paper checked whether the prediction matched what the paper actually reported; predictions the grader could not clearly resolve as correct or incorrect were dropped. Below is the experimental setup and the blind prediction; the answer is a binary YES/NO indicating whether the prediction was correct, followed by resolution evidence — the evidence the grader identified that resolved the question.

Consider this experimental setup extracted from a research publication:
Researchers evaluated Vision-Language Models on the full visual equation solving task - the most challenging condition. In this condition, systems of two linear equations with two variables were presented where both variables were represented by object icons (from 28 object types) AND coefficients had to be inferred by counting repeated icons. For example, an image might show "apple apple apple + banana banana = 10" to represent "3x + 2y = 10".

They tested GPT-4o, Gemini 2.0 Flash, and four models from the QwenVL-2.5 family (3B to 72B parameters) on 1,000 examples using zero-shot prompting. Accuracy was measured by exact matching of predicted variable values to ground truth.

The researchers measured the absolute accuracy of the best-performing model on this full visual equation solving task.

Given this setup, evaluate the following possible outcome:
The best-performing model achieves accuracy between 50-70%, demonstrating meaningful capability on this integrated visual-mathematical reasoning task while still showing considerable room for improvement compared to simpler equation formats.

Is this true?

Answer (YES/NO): NO